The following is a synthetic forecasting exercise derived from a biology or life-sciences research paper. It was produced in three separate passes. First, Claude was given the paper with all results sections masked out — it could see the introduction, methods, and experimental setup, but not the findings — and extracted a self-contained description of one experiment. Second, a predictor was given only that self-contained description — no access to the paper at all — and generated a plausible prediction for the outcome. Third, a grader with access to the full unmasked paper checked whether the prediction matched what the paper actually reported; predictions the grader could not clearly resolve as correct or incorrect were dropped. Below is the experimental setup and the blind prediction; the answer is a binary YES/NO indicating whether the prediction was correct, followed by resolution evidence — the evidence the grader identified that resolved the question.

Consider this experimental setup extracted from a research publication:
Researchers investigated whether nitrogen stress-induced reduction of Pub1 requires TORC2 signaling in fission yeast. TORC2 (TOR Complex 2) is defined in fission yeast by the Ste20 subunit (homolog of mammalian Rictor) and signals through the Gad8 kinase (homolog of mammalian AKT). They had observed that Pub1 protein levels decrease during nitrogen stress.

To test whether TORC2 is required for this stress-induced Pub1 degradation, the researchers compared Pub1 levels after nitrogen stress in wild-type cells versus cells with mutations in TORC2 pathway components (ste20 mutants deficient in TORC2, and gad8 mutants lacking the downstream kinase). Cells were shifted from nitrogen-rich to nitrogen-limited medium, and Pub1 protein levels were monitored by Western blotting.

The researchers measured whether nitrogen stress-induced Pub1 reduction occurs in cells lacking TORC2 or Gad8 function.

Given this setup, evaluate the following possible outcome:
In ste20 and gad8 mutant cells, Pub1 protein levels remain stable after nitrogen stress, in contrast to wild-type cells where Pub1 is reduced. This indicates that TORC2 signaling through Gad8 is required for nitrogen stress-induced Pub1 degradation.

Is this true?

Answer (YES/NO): NO